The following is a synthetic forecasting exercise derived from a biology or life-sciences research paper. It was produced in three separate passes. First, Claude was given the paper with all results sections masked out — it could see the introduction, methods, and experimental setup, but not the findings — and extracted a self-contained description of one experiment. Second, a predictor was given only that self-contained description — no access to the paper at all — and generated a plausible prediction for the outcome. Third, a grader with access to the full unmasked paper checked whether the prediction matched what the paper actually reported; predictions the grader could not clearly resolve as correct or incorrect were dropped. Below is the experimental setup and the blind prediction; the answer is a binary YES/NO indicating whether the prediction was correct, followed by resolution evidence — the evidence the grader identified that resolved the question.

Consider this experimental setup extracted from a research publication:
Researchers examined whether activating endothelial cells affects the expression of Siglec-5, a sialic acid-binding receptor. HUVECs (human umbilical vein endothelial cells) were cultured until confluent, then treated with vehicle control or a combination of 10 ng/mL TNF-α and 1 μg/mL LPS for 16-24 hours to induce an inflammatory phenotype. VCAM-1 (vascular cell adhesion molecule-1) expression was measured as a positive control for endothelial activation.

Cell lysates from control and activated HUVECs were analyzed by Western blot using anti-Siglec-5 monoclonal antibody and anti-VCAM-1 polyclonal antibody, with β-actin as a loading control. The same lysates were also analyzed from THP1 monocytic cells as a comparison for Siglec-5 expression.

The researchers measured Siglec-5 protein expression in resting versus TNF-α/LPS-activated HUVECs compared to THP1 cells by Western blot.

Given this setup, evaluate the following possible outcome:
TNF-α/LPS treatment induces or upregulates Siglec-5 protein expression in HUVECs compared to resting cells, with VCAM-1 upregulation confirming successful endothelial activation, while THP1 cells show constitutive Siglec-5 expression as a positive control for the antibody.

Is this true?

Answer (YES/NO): NO